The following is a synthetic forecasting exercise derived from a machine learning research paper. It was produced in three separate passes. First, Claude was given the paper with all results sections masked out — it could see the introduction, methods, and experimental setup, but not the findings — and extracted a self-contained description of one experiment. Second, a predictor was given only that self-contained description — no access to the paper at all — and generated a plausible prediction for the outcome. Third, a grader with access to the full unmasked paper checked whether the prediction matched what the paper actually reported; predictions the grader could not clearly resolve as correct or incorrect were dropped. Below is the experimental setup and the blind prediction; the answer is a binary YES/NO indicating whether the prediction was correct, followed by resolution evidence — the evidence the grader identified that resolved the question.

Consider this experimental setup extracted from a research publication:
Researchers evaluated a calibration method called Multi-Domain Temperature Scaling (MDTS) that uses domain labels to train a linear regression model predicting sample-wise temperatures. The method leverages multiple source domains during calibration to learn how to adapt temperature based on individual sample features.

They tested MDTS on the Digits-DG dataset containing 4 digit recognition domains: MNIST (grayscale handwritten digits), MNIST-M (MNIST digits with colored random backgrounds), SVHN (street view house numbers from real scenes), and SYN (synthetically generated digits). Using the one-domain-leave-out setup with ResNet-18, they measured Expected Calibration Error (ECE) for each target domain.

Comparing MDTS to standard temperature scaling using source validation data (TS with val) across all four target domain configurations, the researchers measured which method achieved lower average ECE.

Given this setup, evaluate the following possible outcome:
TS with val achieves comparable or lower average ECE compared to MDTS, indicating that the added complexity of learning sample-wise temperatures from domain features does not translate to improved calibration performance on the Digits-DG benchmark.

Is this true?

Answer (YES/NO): NO